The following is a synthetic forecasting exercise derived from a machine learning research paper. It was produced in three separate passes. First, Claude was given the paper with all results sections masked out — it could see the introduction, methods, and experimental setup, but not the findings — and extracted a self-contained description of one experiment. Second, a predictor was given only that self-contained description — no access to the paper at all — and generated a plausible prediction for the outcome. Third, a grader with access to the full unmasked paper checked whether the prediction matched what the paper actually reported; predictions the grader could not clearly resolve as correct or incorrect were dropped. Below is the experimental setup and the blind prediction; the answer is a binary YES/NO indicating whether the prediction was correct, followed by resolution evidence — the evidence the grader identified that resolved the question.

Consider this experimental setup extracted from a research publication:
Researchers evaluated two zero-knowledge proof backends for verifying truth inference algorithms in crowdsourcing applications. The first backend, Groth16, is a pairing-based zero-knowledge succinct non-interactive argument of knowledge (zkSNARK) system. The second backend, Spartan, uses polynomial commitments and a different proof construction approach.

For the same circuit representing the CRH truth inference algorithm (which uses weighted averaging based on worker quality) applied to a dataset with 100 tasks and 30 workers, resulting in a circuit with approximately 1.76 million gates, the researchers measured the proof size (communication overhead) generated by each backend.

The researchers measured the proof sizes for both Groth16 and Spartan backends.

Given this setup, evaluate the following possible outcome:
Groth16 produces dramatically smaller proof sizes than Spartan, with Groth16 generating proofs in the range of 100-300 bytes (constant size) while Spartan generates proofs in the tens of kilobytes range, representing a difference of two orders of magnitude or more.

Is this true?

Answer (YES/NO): NO